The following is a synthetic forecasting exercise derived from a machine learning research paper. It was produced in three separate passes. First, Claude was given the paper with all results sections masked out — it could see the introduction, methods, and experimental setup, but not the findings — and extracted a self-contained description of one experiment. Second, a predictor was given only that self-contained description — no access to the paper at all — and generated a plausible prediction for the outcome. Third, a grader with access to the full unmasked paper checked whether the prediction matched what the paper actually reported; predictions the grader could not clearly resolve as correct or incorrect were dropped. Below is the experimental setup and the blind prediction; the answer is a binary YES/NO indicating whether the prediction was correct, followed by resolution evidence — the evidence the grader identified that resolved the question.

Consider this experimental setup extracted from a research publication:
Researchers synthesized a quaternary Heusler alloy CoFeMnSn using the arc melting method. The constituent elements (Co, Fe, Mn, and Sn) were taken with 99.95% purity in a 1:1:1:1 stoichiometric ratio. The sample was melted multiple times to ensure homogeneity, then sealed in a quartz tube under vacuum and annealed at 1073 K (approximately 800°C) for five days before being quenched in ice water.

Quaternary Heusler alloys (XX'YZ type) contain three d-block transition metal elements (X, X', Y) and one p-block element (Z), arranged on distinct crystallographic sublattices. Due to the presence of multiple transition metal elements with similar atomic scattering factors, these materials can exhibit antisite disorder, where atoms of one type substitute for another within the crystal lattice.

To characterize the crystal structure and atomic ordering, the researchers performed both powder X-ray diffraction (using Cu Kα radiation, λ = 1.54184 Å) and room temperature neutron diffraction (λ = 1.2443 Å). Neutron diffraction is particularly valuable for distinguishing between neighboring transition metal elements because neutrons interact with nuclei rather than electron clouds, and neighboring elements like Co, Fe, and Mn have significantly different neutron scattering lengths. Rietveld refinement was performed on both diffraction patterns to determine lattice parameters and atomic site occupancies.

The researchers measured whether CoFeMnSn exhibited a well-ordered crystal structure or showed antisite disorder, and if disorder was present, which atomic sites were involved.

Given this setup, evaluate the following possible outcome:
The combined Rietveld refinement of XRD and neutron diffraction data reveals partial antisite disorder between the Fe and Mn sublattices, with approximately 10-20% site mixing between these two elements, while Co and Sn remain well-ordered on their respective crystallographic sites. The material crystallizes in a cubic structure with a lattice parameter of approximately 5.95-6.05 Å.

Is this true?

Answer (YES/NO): NO